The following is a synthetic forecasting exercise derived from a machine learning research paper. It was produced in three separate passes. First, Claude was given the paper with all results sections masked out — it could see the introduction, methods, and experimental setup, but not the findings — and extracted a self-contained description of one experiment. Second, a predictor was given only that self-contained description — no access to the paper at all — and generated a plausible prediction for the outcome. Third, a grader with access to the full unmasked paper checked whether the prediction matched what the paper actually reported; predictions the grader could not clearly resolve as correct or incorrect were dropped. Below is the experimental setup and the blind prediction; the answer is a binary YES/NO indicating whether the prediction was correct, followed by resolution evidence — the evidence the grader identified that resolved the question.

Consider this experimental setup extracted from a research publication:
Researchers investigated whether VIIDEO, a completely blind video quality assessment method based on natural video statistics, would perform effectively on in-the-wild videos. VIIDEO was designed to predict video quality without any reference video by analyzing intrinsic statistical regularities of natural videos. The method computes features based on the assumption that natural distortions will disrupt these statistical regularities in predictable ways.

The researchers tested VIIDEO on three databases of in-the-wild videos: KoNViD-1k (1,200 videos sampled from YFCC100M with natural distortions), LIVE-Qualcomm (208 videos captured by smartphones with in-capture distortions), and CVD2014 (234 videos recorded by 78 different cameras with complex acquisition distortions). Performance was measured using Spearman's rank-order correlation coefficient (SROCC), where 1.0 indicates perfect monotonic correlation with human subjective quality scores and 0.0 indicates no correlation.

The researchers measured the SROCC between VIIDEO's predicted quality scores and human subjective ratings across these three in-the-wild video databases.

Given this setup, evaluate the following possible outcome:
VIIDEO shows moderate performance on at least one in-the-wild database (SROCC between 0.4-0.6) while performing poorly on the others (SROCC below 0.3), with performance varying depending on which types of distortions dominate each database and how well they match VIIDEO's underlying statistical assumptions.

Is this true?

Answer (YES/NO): NO